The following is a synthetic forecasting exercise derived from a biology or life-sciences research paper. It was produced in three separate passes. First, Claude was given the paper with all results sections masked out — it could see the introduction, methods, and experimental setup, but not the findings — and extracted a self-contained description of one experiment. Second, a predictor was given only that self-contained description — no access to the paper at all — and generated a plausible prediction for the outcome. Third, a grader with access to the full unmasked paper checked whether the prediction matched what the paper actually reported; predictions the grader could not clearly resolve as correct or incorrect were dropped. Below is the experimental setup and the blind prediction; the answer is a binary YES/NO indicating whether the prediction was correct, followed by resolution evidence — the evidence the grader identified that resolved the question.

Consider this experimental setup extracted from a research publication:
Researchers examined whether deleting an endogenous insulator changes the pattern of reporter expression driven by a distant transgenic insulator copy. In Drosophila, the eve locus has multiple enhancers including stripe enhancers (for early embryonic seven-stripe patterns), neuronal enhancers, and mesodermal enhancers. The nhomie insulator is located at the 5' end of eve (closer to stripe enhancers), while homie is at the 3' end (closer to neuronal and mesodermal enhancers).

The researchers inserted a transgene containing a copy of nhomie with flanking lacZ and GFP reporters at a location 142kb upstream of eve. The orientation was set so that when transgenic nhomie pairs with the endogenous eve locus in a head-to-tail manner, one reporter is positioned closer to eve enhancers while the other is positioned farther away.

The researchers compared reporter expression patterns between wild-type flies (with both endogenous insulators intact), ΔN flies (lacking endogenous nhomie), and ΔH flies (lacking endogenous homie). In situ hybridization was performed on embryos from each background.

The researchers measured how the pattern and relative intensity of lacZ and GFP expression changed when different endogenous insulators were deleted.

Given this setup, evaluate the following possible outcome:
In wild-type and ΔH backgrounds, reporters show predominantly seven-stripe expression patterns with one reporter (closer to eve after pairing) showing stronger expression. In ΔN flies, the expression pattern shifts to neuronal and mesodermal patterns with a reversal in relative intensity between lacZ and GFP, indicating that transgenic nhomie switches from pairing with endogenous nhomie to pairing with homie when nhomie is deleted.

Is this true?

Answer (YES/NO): NO